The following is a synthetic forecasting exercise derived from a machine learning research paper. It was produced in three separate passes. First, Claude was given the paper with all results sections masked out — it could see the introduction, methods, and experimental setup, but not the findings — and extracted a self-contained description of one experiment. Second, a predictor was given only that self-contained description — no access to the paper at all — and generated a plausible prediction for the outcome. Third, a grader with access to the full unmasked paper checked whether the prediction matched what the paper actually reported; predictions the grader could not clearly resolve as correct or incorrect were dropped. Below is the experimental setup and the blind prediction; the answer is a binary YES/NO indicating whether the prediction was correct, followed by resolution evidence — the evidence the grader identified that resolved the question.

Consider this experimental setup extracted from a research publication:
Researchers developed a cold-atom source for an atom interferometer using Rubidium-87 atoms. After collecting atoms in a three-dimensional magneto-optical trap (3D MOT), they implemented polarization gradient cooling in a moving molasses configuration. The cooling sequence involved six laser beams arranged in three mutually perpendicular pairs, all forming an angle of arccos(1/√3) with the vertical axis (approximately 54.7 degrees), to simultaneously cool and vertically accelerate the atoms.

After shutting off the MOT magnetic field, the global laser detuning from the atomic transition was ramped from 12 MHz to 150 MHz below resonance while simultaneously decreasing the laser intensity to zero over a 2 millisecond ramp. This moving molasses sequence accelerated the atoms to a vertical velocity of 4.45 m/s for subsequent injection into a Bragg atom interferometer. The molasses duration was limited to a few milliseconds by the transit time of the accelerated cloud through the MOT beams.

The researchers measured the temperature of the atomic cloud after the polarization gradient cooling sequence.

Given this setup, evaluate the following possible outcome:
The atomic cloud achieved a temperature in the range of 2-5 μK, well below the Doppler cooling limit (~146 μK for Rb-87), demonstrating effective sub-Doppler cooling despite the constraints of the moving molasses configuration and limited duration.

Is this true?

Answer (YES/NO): YES